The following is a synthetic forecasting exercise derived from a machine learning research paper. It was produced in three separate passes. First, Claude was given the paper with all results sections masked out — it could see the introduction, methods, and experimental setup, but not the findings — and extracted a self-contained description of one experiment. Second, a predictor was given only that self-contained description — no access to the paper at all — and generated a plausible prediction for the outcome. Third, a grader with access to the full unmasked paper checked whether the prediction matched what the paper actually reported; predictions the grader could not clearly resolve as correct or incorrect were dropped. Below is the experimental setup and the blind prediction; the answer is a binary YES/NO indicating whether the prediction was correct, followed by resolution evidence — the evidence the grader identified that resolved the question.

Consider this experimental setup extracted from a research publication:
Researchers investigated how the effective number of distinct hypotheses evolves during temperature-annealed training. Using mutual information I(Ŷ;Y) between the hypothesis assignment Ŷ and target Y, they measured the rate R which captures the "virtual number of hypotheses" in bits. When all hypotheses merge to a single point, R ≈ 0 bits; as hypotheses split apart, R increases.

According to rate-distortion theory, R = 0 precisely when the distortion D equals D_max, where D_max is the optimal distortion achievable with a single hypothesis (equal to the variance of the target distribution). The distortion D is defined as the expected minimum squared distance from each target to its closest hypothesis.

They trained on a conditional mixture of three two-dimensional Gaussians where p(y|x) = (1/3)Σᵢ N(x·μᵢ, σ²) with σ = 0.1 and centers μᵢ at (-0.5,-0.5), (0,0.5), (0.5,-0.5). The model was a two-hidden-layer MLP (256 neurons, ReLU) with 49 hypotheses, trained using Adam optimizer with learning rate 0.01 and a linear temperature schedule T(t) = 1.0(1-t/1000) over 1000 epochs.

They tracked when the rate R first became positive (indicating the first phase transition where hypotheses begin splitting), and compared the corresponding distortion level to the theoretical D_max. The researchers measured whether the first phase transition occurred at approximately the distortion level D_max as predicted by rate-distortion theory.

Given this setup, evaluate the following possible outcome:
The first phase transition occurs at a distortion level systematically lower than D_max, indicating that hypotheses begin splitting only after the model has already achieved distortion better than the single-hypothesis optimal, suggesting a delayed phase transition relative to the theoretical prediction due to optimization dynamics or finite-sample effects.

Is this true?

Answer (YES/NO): NO